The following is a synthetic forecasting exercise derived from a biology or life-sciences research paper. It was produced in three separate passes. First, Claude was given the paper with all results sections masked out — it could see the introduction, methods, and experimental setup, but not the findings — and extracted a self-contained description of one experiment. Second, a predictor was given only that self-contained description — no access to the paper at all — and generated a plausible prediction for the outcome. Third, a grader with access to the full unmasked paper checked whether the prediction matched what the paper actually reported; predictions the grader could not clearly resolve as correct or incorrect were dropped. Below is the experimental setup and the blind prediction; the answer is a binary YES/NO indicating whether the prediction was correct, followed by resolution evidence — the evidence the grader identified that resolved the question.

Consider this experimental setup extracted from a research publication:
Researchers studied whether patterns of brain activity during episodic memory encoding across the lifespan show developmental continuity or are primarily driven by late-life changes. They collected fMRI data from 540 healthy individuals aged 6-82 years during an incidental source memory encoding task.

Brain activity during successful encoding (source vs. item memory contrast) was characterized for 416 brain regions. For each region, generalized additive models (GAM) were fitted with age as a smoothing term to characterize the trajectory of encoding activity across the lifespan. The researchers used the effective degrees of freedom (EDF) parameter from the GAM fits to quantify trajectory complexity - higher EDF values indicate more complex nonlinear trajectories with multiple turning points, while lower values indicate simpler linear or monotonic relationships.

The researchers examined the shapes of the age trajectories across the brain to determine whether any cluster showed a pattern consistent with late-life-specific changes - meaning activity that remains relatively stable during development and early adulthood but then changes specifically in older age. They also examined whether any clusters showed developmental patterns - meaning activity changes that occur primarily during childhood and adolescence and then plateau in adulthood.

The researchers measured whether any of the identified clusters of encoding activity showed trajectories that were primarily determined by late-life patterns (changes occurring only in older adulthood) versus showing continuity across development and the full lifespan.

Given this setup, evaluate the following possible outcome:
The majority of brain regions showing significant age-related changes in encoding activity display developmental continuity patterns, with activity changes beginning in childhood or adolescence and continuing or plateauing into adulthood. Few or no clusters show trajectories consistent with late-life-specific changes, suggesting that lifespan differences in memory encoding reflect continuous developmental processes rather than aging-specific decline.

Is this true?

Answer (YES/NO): YES